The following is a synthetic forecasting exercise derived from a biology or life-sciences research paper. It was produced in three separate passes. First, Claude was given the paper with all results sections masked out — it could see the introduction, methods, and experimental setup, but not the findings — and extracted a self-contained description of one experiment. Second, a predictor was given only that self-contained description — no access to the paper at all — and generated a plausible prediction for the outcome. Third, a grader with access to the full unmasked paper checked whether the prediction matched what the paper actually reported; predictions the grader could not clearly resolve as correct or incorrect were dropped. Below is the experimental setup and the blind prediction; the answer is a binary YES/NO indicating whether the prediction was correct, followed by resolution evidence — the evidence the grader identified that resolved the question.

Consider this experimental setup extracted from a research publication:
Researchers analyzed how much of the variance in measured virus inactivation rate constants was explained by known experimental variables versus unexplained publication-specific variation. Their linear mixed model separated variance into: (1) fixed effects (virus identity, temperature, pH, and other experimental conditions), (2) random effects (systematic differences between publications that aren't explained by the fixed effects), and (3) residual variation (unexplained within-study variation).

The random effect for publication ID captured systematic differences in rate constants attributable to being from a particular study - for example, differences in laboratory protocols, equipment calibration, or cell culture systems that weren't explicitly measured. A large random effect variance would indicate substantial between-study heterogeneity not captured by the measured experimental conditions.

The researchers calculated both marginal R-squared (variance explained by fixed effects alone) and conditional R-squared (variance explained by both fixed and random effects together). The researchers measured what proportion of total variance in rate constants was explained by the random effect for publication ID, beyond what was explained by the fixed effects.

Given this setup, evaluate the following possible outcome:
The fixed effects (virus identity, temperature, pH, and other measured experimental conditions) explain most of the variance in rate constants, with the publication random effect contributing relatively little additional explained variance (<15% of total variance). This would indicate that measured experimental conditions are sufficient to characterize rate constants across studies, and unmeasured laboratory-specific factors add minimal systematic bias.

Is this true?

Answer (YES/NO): NO